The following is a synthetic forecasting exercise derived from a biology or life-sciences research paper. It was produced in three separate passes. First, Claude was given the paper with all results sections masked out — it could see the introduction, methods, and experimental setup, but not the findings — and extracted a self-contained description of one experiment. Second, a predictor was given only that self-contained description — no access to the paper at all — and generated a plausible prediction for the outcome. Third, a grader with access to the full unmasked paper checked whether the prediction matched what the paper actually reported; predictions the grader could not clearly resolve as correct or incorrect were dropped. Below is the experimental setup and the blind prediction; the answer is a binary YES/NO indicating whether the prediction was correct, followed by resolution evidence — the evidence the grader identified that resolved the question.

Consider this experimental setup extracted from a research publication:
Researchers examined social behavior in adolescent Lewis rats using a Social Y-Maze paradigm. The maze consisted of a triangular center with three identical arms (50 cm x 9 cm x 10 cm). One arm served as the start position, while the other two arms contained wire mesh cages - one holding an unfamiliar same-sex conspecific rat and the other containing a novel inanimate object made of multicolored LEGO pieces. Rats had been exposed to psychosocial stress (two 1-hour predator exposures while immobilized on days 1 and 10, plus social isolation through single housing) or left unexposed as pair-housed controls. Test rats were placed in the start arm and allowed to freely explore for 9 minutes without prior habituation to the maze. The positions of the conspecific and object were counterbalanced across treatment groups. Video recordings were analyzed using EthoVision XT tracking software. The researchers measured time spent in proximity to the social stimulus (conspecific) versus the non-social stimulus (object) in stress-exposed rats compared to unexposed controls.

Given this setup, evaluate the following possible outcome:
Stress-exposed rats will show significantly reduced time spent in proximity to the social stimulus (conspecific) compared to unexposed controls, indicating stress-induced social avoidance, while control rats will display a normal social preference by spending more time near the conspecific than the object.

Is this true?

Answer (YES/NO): NO